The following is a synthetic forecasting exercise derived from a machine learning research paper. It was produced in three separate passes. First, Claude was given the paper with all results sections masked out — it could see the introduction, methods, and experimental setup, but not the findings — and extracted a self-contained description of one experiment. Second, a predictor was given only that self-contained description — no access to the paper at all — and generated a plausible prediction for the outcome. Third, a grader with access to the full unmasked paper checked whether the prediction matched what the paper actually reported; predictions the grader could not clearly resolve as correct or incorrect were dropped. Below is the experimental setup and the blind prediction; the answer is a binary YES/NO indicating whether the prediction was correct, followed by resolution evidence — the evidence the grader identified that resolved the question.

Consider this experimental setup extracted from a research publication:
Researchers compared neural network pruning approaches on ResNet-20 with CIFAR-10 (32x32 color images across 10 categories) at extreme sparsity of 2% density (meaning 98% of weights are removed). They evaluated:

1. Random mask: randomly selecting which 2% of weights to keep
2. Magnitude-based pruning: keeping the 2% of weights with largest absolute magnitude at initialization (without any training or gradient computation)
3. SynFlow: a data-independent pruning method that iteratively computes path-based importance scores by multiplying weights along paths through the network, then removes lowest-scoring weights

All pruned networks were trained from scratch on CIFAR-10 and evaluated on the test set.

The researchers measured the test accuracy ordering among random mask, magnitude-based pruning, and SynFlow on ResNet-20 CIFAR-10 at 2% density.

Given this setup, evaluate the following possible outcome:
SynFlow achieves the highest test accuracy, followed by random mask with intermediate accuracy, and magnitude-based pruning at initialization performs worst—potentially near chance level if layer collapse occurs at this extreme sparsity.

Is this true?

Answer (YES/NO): NO